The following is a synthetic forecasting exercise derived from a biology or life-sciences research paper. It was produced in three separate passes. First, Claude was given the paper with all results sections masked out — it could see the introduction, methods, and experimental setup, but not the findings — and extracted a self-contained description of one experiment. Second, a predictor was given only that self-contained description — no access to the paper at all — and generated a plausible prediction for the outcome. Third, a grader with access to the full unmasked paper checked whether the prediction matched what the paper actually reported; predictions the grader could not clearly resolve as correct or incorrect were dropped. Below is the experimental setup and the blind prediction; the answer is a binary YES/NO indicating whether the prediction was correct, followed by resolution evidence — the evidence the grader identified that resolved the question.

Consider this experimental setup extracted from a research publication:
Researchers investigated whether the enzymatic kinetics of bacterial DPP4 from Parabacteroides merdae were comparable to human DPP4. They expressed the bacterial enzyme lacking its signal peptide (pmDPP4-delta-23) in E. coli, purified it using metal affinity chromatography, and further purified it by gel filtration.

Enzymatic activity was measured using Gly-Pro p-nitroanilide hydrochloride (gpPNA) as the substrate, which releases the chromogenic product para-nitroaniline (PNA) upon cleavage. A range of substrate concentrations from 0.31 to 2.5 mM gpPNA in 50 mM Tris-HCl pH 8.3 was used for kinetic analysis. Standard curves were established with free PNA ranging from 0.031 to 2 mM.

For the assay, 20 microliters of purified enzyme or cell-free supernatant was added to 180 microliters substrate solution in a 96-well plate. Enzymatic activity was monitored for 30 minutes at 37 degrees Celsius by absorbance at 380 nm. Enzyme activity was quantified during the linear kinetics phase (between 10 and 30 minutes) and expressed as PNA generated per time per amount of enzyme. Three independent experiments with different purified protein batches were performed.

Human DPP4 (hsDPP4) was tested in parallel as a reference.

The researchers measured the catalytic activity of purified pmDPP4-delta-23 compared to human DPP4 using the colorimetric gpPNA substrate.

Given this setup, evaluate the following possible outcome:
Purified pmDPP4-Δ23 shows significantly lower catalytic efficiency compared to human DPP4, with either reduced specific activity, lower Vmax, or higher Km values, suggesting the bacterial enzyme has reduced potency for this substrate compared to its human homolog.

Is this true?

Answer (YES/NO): YES